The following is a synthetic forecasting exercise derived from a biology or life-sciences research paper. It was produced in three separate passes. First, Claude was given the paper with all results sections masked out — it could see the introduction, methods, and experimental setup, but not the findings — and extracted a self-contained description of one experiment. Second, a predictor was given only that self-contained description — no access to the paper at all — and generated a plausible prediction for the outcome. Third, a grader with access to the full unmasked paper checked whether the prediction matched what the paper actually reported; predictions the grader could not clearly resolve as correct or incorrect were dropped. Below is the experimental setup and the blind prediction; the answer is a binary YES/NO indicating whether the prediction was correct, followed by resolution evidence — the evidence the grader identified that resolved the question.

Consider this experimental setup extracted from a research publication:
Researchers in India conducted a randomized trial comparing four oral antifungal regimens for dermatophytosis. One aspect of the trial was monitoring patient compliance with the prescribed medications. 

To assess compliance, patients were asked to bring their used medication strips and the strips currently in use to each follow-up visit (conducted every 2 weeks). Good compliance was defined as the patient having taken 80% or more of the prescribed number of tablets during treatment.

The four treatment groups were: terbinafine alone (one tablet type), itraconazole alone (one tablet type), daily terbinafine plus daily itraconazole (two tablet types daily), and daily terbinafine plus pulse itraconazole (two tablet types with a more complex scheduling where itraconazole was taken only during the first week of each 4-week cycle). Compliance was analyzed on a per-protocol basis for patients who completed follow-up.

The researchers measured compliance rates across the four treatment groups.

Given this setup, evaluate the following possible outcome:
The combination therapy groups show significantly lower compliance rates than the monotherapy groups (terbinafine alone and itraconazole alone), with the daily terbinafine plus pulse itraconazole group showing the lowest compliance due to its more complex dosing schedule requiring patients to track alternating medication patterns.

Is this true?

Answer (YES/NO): NO